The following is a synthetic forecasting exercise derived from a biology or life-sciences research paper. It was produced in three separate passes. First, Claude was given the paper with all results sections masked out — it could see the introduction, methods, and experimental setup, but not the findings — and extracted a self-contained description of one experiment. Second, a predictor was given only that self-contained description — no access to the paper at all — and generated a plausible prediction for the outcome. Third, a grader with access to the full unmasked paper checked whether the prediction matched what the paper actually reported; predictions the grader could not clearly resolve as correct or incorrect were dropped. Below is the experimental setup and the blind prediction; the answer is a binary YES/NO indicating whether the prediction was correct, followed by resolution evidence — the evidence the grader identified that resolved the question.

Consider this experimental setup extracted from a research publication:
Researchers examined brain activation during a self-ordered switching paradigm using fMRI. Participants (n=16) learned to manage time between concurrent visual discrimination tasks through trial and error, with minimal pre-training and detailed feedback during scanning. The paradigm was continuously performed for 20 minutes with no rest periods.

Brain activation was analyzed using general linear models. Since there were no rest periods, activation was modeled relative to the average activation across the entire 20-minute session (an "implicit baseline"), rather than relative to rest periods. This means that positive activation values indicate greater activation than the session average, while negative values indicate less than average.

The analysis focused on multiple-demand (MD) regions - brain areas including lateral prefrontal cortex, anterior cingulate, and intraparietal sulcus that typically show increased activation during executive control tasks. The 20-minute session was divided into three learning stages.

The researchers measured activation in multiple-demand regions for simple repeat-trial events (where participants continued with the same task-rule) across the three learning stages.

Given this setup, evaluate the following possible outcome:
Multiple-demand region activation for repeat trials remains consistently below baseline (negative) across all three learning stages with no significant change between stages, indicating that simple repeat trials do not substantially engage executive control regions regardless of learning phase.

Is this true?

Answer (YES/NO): NO